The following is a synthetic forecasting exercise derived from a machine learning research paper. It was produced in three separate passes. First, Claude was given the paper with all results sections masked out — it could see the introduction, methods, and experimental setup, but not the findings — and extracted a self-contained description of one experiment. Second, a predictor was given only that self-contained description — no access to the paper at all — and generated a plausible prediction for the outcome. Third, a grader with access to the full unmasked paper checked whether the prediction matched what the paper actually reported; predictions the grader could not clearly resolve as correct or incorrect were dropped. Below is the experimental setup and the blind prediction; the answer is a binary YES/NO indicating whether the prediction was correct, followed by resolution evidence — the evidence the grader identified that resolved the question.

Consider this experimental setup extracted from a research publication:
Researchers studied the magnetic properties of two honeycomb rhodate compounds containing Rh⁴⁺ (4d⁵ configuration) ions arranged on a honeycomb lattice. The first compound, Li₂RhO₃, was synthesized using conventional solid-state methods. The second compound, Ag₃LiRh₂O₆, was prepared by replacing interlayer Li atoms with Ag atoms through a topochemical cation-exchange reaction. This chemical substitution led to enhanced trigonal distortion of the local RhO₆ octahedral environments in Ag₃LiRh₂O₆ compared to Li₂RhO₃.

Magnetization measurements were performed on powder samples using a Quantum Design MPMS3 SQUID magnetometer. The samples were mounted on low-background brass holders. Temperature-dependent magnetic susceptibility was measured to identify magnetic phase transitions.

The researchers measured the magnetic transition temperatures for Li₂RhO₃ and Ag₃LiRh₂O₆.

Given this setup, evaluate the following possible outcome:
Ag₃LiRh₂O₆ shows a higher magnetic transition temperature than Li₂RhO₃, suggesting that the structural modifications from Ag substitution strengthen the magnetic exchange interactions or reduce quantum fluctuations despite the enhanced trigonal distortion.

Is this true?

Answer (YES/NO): YES